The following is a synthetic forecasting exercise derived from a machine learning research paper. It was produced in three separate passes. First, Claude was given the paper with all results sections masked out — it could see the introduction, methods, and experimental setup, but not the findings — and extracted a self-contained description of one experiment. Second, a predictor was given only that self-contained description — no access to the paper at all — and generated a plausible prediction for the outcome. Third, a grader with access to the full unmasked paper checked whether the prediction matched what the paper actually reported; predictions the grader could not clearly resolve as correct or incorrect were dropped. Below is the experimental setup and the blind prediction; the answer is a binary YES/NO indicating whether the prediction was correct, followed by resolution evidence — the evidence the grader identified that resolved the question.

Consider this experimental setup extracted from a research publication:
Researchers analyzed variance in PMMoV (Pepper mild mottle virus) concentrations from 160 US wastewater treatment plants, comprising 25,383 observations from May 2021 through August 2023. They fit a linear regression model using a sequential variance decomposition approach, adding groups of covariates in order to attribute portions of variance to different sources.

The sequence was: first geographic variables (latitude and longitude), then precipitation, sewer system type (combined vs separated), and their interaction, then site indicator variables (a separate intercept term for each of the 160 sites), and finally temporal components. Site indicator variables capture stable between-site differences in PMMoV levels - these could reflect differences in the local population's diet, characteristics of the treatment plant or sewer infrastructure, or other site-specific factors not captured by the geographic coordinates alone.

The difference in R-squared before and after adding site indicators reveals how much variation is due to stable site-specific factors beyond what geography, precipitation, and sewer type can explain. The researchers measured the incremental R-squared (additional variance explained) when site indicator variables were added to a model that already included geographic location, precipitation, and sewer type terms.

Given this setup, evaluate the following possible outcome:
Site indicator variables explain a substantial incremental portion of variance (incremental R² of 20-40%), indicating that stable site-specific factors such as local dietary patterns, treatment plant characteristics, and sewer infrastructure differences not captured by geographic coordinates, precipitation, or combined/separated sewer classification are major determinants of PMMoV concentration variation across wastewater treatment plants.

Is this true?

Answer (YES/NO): YES